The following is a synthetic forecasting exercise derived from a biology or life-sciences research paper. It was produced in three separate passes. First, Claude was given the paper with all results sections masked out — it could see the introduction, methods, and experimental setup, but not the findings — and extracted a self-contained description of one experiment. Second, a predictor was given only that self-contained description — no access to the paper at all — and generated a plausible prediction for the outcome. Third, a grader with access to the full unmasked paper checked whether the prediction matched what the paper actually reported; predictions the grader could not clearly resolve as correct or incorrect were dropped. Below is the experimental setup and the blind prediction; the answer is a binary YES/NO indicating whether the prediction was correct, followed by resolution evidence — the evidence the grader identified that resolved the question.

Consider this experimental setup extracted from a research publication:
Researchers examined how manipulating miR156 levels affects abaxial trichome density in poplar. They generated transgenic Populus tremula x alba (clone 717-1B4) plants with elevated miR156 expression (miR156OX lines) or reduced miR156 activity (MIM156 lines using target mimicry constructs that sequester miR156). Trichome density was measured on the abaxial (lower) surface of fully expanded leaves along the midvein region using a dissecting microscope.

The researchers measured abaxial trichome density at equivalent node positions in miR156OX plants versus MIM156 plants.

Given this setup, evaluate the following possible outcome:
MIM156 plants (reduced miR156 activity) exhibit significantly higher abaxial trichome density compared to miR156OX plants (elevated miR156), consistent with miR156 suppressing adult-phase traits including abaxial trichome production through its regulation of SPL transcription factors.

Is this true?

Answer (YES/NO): YES